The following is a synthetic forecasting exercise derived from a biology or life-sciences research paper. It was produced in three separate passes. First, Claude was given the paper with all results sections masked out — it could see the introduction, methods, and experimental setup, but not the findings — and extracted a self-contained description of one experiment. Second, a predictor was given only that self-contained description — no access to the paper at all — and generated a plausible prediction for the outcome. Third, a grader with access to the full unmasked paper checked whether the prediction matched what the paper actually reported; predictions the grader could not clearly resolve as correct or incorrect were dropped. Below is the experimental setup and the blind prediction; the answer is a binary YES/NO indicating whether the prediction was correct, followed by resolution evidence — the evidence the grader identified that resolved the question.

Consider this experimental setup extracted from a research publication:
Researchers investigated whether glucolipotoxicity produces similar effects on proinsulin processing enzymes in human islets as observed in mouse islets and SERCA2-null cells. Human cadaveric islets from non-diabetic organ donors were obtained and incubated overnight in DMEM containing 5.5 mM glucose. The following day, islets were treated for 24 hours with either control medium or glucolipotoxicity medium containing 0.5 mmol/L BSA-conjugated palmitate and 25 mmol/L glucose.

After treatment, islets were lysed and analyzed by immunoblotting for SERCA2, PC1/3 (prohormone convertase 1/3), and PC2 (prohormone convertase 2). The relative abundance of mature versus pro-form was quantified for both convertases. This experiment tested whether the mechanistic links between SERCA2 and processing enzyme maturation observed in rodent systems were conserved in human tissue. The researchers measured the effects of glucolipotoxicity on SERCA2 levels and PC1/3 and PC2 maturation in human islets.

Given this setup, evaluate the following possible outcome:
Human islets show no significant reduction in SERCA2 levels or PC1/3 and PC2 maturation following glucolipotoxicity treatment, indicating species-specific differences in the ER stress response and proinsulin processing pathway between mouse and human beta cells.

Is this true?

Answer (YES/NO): NO